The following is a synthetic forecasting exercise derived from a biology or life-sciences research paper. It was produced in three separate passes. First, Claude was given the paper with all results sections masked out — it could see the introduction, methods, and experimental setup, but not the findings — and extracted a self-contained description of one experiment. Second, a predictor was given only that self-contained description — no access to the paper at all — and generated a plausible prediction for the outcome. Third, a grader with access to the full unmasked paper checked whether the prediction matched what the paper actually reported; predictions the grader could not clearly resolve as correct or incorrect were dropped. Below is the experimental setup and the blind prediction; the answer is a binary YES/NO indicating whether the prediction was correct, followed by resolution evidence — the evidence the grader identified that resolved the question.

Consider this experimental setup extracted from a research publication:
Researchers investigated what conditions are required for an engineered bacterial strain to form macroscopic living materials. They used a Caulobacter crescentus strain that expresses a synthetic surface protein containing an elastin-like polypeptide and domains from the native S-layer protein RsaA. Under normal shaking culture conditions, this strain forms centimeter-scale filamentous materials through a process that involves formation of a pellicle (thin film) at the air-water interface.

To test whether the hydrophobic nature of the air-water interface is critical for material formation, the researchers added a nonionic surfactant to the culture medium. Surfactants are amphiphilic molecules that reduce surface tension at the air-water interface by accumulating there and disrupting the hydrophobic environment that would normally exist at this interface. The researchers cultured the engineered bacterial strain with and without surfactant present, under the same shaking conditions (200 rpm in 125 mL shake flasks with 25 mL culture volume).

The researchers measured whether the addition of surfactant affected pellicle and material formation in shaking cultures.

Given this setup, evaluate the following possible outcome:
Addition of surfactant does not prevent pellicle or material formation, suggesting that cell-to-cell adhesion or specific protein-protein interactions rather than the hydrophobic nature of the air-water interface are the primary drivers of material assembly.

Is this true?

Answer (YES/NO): NO